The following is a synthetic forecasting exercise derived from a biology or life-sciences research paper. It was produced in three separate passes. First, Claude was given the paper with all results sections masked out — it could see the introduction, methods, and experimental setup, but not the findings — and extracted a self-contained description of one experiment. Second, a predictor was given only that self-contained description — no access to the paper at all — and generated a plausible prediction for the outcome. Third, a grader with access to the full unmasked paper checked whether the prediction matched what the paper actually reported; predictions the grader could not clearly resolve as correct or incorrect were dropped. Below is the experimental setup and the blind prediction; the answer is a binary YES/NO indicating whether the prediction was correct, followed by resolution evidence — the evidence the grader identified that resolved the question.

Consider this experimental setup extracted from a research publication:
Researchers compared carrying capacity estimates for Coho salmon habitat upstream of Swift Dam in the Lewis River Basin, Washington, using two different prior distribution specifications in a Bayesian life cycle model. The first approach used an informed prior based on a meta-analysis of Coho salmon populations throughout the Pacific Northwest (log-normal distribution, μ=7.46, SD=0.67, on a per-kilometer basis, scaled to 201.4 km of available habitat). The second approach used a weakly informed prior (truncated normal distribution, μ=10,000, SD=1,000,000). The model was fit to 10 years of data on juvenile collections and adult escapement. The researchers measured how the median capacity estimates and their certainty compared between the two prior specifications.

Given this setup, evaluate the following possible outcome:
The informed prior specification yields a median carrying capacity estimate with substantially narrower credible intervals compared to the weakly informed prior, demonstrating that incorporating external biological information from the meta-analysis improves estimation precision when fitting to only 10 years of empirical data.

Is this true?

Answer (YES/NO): NO